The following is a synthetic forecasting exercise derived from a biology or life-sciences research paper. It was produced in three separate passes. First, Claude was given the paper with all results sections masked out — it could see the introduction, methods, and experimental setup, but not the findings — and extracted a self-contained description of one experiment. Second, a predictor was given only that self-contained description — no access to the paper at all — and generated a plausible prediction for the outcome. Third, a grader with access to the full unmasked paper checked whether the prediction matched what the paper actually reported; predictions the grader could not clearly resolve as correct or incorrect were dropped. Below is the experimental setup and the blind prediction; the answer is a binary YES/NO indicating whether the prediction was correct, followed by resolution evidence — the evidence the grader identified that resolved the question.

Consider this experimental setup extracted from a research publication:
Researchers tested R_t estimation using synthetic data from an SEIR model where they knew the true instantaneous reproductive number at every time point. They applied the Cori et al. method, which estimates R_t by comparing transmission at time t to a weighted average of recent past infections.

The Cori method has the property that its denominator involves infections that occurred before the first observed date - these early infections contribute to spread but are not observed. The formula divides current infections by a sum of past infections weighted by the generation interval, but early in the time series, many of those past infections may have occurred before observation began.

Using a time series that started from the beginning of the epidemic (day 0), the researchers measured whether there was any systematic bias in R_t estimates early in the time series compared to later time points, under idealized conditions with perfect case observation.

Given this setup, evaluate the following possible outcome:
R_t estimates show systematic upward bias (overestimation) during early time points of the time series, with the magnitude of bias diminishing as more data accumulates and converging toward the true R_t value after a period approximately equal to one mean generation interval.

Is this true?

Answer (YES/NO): NO